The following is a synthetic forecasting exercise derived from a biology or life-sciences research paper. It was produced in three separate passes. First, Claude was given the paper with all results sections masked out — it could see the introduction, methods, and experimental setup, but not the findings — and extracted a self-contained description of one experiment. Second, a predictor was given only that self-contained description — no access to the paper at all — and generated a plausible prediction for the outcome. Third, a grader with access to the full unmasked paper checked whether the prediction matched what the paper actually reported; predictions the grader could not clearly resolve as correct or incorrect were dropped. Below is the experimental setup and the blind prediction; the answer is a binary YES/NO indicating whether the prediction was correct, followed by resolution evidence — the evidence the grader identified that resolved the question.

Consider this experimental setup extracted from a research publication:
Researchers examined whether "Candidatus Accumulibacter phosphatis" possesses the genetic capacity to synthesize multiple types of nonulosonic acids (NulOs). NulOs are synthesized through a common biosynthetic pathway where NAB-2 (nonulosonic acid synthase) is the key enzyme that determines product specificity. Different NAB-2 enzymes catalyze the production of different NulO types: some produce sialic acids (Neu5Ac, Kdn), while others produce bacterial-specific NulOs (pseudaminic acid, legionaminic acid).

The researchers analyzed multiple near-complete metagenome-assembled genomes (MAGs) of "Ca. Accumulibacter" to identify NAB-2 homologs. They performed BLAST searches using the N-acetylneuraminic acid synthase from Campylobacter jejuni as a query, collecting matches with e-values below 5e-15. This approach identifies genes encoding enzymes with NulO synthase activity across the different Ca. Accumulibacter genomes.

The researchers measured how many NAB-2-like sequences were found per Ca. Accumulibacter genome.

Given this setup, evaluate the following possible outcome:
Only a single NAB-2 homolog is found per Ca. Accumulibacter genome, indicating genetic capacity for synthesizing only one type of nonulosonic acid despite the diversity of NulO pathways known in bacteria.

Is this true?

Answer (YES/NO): NO